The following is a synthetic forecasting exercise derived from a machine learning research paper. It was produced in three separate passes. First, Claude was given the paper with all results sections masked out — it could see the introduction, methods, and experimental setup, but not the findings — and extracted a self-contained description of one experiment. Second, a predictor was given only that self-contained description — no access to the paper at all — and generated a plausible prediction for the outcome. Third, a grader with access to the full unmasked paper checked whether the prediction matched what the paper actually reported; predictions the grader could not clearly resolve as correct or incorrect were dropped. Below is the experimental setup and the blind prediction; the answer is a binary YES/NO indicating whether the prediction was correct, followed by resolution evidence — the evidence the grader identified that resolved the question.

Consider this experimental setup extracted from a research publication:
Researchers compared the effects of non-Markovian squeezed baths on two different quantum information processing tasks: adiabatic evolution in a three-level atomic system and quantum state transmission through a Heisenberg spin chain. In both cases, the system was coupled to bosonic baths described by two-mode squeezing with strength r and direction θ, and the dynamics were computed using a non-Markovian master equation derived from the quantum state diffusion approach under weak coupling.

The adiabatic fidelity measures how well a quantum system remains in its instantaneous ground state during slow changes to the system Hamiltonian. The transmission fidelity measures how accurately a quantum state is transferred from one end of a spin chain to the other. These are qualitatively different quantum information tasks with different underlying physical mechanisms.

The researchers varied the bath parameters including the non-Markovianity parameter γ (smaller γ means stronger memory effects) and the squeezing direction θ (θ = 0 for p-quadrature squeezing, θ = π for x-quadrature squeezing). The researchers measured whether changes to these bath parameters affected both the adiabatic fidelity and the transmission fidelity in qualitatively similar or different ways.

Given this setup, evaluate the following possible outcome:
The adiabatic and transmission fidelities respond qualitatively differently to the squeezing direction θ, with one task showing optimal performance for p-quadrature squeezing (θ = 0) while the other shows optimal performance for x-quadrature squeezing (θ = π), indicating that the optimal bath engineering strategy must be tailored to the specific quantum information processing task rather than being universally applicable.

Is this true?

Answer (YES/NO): NO